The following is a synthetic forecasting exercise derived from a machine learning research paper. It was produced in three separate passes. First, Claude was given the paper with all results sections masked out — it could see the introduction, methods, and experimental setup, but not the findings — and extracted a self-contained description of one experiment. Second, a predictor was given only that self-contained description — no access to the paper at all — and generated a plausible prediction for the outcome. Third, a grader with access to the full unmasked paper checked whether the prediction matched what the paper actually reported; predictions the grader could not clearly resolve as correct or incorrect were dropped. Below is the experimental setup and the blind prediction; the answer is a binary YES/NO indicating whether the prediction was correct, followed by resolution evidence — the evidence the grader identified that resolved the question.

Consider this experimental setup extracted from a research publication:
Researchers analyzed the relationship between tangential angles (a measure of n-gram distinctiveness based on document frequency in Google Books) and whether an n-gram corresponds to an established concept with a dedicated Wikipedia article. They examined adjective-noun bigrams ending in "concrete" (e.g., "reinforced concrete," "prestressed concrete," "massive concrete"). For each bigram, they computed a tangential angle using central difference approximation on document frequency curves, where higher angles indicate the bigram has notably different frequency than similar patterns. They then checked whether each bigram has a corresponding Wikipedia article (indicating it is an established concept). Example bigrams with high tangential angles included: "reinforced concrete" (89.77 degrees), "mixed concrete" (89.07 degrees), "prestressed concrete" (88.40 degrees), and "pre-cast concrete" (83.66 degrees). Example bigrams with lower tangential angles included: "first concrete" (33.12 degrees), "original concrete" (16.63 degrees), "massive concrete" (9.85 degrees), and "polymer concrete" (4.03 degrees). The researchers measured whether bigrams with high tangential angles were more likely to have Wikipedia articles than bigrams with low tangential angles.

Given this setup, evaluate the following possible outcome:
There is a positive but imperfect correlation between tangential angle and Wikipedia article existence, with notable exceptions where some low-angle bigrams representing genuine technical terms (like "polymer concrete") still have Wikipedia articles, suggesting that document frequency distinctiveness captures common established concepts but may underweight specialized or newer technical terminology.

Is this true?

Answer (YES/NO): YES